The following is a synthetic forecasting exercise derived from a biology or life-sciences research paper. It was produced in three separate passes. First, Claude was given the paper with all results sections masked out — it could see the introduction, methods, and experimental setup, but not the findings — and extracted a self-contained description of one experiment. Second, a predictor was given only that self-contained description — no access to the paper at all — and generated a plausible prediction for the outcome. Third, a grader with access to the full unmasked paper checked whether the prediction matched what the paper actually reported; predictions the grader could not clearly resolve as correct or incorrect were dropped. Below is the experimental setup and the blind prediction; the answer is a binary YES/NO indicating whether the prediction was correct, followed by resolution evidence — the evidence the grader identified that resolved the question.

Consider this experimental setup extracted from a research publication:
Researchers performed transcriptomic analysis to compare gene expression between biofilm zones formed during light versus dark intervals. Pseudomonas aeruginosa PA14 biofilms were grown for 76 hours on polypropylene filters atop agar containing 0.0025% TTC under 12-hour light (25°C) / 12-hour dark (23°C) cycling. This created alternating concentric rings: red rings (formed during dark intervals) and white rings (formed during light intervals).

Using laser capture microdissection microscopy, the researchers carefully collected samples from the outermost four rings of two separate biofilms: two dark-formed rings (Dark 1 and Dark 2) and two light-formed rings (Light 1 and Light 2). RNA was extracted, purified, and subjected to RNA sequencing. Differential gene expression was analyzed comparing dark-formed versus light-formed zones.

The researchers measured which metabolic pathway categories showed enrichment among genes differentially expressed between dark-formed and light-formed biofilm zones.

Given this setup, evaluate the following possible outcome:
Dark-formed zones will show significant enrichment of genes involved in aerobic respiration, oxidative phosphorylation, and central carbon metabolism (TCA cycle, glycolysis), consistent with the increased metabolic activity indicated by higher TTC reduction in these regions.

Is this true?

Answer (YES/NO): NO